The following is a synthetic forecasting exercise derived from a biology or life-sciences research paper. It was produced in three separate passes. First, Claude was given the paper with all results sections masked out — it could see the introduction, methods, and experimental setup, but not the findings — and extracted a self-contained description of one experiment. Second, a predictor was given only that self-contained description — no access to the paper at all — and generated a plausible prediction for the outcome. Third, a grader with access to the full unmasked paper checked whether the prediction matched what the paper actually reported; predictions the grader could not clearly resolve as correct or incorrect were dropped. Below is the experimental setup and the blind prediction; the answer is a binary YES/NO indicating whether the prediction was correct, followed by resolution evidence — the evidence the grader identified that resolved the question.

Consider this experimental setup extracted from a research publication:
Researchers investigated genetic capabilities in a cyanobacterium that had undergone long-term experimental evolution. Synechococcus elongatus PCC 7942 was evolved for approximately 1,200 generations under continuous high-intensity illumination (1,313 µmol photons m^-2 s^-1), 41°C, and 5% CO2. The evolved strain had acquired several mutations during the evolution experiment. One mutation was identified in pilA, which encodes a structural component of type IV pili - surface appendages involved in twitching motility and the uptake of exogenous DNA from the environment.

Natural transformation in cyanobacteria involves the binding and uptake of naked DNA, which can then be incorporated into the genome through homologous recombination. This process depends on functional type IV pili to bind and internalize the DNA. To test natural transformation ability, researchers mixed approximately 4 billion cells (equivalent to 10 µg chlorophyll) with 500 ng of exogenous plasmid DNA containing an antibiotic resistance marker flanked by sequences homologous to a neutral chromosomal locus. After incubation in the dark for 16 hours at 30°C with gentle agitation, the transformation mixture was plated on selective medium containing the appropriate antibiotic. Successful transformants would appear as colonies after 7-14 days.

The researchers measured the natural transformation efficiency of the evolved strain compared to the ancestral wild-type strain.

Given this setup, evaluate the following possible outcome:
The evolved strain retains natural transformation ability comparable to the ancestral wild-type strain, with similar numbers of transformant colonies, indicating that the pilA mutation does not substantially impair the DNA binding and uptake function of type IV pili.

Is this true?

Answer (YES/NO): NO